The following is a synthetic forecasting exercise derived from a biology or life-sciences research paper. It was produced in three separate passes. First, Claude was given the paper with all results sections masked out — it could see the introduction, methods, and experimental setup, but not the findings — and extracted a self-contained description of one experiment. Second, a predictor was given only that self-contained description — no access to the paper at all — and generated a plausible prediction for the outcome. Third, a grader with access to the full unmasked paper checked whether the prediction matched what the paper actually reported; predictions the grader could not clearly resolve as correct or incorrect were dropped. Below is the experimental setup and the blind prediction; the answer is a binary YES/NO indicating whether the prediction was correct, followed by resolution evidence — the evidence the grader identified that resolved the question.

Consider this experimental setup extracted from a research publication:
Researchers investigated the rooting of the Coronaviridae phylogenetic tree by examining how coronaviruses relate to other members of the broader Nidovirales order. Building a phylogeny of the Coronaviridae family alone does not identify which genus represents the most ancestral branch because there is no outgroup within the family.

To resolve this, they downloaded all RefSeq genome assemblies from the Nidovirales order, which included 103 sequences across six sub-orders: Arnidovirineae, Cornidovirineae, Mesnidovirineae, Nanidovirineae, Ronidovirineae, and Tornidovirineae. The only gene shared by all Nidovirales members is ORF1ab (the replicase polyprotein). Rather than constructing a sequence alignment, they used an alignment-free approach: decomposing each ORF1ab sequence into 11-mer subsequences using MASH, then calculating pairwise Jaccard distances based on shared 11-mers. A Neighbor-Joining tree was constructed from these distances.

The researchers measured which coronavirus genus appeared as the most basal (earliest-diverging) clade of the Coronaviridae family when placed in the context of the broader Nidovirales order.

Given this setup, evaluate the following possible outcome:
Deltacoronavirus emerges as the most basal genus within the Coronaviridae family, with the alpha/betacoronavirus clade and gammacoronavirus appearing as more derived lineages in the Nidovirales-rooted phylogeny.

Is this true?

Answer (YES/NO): YES